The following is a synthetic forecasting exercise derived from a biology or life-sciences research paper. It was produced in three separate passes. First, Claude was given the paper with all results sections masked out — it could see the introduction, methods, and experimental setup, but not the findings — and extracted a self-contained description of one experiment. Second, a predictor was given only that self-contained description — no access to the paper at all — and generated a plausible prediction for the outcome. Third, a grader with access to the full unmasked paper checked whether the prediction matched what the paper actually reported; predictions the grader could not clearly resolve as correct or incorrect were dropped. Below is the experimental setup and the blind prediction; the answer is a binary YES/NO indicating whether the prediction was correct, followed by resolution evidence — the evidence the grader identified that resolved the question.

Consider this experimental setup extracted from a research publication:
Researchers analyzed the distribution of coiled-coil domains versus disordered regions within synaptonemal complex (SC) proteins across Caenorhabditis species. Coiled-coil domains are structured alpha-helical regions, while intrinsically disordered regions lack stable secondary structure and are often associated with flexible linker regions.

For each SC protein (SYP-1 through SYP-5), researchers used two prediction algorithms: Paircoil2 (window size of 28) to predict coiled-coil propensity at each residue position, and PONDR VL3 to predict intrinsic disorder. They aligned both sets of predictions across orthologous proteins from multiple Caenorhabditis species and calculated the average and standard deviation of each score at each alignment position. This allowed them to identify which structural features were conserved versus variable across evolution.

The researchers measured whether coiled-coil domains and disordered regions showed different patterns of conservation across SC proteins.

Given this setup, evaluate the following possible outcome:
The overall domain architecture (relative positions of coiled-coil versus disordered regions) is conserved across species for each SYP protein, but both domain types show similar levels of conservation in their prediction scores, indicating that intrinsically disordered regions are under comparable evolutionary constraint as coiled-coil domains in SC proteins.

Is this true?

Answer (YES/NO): NO